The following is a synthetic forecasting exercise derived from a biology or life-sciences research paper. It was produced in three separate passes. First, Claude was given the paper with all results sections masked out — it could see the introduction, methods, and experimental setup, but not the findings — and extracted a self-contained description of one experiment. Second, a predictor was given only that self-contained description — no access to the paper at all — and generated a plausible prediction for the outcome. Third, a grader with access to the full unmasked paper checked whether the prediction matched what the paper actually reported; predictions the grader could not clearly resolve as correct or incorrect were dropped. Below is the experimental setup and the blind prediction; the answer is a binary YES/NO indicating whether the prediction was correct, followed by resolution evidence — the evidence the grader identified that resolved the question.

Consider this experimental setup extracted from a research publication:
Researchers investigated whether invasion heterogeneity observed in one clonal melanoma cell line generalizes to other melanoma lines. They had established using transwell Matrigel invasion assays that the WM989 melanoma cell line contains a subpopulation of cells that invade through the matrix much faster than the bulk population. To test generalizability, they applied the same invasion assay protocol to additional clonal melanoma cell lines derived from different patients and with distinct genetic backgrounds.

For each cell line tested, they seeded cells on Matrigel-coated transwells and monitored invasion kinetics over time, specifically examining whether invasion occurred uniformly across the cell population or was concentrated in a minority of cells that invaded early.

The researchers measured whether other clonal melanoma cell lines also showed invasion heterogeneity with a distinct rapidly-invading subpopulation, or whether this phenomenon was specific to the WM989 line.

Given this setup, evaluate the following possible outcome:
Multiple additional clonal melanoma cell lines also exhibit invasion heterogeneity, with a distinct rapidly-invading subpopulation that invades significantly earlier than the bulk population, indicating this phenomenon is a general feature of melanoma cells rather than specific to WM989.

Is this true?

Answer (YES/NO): YES